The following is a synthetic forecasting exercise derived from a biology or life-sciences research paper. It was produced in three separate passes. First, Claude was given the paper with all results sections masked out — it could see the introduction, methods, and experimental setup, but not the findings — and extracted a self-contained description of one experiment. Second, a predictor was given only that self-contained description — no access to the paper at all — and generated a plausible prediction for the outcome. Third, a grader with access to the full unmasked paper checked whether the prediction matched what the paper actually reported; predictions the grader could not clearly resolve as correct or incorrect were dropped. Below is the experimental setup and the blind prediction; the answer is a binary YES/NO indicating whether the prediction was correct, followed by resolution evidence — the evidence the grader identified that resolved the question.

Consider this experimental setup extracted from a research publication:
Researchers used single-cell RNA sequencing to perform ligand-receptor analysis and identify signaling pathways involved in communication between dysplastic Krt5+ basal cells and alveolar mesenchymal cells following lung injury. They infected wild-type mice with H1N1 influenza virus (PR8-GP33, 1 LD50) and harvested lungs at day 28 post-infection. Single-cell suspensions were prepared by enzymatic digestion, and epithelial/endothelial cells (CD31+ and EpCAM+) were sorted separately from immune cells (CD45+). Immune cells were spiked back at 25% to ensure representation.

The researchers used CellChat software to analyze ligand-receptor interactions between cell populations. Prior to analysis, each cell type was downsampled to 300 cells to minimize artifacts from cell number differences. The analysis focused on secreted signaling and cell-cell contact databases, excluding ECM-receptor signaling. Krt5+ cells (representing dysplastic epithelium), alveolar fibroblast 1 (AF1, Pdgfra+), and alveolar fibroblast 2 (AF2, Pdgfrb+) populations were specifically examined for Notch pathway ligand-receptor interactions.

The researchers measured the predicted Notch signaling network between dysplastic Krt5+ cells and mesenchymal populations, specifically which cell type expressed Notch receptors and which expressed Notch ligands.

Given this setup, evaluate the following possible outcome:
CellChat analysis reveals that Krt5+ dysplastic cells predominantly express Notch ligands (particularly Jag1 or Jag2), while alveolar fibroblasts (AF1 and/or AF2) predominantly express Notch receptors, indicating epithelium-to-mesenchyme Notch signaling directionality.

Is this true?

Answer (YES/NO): YES